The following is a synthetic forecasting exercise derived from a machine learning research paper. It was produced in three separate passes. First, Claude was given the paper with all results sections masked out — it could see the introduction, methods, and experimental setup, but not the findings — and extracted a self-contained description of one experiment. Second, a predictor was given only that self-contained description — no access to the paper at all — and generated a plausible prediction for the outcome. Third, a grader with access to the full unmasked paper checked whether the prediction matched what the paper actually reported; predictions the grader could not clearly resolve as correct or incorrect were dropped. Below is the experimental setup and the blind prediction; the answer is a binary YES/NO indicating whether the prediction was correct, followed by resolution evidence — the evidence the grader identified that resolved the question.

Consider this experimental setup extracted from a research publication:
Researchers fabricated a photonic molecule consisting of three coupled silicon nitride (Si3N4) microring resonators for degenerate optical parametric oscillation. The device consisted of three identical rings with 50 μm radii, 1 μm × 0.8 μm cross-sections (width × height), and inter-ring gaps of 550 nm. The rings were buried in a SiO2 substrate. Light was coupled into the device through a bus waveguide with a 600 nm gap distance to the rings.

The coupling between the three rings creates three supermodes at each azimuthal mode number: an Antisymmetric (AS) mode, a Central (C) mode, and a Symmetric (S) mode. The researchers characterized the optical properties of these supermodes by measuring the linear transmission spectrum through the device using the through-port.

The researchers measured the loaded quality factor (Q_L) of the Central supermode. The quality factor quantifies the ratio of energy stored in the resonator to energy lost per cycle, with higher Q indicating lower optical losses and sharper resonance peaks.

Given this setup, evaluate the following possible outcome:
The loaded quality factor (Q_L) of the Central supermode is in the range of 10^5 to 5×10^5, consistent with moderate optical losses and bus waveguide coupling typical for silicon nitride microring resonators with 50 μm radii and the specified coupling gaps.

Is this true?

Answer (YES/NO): YES